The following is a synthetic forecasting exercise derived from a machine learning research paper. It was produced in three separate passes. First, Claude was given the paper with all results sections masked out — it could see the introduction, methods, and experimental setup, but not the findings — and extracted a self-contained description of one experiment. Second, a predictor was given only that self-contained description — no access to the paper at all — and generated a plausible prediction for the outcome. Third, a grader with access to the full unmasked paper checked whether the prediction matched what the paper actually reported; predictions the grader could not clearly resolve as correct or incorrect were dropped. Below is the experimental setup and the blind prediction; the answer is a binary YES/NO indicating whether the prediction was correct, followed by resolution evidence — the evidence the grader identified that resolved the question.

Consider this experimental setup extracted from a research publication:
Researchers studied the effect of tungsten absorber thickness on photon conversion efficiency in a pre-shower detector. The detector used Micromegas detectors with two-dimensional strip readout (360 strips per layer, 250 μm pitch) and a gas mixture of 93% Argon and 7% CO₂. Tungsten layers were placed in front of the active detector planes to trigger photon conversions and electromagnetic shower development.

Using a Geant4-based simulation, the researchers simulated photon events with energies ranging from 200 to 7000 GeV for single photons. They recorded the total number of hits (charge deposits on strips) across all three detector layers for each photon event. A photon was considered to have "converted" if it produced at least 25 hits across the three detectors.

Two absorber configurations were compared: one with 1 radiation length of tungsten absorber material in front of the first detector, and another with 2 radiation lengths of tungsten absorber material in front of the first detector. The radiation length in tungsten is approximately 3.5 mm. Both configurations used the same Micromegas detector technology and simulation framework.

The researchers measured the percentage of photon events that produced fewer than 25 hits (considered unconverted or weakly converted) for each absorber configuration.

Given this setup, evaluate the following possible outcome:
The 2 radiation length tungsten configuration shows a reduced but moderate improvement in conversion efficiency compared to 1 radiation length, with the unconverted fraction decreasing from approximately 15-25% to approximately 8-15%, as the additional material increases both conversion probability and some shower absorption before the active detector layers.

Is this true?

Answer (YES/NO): YES